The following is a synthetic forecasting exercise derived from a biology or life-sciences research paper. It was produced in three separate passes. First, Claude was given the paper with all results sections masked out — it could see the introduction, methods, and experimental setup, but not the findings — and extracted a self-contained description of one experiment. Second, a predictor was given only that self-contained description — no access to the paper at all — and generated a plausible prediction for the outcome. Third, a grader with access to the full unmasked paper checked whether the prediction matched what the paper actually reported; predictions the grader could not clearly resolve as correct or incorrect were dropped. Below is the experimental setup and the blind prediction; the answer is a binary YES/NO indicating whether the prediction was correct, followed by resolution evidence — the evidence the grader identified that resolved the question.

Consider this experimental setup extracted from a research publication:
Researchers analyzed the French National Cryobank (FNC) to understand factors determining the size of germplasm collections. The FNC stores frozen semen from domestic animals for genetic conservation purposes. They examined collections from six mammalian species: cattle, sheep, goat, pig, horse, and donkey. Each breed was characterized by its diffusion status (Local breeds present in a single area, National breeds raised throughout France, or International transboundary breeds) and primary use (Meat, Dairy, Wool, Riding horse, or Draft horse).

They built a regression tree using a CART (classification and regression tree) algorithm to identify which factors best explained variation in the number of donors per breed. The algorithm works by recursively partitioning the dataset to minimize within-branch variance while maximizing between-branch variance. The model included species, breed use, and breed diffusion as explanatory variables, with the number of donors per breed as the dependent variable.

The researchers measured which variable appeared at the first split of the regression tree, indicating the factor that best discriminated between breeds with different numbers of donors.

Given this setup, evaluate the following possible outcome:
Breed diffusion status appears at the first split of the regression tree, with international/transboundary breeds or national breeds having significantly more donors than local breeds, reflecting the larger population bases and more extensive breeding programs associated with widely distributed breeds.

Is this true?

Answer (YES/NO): YES